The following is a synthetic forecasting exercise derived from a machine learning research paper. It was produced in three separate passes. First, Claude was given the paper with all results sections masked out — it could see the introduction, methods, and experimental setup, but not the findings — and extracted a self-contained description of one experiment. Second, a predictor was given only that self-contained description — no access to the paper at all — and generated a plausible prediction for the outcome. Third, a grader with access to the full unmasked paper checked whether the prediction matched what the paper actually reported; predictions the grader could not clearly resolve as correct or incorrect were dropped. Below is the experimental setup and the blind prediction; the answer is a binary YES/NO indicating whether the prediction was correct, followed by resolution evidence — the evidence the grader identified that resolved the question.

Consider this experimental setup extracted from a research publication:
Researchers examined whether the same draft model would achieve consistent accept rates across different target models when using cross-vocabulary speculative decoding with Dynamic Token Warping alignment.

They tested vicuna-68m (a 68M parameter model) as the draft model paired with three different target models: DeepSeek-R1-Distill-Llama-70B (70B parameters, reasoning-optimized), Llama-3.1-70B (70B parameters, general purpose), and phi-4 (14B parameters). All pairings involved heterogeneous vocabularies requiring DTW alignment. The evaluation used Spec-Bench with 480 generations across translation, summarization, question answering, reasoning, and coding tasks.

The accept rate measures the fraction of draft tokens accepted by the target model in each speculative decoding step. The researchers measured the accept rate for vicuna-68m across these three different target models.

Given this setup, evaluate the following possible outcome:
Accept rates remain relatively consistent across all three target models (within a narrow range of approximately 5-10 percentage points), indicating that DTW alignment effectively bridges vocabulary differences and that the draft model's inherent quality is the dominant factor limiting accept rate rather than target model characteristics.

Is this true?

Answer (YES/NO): NO